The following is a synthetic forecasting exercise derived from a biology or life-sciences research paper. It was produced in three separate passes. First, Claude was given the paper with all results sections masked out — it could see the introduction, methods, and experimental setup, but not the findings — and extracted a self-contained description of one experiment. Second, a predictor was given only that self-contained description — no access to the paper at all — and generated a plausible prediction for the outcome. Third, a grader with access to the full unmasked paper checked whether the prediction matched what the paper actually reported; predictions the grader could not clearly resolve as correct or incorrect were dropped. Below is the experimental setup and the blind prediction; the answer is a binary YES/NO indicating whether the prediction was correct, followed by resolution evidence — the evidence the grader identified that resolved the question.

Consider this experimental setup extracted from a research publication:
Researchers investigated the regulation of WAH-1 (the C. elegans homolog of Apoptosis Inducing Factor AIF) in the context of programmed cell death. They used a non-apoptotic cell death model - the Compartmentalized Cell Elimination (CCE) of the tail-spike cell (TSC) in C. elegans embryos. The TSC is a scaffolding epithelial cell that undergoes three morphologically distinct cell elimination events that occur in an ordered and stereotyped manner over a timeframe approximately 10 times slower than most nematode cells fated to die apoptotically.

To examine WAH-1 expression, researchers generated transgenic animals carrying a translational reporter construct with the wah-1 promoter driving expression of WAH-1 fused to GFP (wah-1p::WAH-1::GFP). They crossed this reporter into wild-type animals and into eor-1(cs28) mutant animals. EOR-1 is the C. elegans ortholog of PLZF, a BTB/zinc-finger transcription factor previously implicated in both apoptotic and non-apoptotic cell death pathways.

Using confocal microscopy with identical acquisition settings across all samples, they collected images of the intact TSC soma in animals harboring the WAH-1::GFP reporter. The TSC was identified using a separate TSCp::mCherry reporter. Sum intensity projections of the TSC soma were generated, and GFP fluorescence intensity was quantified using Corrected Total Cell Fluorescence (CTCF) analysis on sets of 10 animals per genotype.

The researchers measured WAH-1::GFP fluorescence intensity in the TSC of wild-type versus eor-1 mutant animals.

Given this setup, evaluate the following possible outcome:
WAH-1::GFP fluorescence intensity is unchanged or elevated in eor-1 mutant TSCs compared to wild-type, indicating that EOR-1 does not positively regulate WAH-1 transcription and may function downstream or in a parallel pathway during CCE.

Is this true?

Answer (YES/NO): NO